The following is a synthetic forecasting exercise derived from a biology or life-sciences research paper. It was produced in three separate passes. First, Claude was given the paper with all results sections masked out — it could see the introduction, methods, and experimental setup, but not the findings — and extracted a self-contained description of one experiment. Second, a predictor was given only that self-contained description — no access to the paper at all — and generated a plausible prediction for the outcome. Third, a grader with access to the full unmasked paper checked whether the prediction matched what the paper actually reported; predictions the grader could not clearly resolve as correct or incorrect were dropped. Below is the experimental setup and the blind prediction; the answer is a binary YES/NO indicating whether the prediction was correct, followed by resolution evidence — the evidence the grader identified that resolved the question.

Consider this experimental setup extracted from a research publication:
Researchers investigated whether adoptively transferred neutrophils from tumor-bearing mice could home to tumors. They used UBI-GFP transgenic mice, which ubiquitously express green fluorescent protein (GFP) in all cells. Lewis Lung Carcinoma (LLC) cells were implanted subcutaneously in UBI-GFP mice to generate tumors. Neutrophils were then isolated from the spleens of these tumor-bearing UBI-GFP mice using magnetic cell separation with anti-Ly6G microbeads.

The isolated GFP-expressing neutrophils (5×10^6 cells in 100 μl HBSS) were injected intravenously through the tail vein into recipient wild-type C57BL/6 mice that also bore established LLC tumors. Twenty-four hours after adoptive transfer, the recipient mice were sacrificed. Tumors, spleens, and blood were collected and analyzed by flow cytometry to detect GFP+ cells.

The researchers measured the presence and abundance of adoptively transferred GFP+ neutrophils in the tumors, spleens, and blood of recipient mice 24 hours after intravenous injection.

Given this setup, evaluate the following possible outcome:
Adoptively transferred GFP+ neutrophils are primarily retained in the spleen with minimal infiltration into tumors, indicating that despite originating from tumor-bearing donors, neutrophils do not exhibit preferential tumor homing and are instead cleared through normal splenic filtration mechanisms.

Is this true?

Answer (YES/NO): NO